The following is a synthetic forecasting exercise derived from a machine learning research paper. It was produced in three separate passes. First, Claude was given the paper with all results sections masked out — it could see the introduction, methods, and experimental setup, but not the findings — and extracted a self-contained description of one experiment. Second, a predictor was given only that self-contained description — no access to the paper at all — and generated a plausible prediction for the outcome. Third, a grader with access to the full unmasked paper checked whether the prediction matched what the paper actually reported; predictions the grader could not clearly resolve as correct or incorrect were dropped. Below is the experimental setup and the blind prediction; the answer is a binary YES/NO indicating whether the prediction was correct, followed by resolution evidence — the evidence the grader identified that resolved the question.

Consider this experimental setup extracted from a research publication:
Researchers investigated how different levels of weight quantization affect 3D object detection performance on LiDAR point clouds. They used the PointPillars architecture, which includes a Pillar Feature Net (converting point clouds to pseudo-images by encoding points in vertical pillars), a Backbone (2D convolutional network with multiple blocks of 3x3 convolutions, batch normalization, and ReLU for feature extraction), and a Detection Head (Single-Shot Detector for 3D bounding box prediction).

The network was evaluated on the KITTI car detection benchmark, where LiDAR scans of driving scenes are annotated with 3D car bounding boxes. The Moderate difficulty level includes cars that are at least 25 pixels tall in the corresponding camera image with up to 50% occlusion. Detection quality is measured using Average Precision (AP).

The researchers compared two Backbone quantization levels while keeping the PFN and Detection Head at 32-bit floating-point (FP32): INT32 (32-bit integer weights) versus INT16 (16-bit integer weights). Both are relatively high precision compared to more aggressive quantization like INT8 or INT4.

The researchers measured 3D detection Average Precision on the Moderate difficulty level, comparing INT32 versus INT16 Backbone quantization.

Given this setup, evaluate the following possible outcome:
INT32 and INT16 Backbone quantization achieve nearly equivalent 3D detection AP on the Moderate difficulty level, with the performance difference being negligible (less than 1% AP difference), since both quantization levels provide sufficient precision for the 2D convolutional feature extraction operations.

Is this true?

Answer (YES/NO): YES